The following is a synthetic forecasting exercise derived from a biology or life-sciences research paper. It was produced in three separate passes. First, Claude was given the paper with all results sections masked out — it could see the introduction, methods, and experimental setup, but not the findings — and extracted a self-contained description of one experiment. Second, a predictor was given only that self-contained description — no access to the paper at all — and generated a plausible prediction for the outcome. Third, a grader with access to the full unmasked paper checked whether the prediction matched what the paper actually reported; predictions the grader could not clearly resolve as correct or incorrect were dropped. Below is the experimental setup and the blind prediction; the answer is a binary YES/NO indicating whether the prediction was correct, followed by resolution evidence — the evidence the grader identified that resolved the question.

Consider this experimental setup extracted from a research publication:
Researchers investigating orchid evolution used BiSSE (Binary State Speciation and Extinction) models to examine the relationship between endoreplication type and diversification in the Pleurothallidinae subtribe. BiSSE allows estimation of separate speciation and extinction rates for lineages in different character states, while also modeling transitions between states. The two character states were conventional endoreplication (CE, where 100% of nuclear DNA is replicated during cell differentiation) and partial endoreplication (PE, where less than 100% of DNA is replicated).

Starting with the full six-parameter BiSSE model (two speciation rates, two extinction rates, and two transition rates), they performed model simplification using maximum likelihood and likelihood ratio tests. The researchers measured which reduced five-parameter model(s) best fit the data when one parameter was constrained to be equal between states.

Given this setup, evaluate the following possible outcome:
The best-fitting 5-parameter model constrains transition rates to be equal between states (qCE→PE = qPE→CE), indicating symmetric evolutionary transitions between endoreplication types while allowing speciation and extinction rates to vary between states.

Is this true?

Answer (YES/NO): NO